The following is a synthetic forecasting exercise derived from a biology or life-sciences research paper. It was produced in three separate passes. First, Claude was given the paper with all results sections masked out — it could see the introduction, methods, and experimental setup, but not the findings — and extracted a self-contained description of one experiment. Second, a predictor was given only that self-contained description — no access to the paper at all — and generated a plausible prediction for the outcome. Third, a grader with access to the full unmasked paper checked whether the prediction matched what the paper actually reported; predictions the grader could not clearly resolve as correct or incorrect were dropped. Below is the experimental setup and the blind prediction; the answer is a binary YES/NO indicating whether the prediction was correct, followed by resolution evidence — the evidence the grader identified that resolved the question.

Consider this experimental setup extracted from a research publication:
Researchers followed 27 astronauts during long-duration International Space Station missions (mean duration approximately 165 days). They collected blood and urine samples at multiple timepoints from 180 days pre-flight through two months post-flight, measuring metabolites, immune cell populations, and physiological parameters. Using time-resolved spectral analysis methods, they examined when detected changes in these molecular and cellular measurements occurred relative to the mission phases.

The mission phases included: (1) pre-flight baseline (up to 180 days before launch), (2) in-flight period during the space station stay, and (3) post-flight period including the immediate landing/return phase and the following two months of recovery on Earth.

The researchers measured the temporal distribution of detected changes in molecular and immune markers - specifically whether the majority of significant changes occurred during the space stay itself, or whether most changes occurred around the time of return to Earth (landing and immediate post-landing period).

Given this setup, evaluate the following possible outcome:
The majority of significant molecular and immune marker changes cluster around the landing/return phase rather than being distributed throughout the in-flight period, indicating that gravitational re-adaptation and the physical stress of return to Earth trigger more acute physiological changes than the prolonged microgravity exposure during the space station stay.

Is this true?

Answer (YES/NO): NO